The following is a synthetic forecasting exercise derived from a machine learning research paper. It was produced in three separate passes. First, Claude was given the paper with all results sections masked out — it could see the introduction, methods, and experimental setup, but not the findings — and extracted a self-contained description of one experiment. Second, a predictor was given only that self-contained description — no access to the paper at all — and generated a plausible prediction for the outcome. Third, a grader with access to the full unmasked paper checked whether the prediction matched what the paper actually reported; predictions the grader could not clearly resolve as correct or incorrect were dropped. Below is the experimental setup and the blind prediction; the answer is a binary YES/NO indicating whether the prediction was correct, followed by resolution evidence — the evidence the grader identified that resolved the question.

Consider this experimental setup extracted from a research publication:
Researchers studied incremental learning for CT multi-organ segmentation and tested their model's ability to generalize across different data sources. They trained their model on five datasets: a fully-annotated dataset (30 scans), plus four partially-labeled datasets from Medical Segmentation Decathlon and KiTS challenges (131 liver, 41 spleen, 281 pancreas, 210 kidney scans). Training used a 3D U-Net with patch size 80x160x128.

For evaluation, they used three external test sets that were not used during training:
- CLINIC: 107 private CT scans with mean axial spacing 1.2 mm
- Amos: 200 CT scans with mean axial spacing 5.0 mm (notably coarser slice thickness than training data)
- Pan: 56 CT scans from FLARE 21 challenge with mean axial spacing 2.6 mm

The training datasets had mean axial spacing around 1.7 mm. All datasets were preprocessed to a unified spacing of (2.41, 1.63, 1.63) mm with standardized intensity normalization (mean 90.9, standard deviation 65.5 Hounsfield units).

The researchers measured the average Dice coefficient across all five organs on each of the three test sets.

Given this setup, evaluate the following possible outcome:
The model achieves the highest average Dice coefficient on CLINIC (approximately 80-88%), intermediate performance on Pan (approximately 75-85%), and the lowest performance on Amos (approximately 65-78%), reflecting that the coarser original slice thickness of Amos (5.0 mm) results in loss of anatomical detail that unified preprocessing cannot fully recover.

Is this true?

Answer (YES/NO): NO